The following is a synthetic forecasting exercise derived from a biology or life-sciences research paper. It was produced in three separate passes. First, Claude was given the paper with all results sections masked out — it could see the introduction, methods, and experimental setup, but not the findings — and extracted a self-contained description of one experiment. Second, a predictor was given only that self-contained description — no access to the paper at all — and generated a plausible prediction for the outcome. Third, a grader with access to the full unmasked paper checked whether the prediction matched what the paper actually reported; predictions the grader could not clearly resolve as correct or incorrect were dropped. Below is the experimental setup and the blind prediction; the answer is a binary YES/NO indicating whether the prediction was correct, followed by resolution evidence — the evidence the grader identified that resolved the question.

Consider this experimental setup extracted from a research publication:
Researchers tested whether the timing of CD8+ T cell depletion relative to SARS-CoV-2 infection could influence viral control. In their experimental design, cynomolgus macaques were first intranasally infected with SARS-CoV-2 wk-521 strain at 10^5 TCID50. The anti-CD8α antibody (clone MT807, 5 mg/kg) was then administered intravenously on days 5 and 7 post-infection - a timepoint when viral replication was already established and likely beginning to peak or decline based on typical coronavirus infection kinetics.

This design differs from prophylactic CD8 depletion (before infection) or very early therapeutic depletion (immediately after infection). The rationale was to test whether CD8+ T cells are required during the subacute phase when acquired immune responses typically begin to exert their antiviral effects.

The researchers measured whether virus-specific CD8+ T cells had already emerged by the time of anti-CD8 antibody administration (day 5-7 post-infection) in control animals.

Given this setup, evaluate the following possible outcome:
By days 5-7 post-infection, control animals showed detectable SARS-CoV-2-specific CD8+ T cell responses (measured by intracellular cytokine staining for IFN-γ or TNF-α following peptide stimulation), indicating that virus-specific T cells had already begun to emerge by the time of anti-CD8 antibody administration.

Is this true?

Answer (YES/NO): NO